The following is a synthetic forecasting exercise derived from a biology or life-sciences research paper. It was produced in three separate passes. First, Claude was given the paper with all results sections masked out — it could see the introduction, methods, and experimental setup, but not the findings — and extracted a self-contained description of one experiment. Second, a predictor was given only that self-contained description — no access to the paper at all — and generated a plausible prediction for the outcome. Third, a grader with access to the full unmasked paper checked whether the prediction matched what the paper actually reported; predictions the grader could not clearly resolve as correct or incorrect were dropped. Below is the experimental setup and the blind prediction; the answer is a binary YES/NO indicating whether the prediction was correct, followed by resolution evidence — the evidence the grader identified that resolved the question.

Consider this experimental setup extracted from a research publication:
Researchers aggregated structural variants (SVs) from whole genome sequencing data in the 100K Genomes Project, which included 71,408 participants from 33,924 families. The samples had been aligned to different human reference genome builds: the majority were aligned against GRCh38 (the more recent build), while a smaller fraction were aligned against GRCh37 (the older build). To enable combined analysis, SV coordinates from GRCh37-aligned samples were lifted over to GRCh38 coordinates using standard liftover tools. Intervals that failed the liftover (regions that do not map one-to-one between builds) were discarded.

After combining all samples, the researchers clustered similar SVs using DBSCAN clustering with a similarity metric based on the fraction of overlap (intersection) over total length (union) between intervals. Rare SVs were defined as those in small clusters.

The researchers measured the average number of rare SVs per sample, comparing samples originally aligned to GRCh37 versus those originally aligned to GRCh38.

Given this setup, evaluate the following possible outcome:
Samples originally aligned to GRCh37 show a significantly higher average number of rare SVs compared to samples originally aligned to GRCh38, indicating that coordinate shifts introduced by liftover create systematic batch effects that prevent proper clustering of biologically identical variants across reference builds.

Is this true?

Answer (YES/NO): YES